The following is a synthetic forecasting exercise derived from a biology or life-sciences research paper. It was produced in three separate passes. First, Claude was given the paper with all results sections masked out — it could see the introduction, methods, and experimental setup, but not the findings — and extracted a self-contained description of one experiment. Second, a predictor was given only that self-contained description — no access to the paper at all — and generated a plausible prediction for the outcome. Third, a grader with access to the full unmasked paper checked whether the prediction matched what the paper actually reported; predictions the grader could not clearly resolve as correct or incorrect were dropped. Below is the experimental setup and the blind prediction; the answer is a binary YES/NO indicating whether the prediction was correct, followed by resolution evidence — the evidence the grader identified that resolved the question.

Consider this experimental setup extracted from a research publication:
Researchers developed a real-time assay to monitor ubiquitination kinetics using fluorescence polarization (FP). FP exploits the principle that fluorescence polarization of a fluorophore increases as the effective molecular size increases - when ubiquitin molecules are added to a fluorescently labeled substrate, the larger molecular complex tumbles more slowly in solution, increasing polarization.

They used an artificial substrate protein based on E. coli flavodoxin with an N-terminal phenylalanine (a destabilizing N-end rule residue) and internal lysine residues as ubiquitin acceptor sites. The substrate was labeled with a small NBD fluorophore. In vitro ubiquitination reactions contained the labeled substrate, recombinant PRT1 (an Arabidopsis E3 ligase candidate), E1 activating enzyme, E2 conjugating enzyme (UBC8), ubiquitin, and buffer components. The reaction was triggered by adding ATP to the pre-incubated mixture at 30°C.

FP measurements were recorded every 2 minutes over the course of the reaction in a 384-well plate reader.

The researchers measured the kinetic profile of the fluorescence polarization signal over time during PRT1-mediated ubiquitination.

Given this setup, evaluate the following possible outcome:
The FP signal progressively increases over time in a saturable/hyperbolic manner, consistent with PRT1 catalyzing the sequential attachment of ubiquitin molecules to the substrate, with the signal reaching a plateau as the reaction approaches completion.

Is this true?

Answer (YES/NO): NO